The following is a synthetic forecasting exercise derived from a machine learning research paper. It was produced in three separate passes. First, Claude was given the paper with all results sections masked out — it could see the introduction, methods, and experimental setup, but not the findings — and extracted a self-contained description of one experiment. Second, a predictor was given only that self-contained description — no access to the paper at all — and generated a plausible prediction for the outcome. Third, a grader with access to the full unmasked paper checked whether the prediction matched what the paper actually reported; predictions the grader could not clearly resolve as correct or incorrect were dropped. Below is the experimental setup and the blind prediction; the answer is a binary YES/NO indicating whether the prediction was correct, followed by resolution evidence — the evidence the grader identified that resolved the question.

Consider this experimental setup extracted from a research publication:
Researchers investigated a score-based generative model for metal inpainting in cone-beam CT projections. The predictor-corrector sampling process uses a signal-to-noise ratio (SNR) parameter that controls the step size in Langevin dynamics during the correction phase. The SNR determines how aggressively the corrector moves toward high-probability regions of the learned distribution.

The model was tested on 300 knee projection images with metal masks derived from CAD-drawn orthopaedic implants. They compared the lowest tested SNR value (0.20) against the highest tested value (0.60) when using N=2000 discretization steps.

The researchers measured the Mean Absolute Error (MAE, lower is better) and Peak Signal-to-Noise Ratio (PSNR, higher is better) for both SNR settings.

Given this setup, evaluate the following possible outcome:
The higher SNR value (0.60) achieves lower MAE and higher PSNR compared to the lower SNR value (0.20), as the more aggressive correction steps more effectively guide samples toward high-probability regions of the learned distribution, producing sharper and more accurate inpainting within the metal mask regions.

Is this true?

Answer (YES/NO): NO